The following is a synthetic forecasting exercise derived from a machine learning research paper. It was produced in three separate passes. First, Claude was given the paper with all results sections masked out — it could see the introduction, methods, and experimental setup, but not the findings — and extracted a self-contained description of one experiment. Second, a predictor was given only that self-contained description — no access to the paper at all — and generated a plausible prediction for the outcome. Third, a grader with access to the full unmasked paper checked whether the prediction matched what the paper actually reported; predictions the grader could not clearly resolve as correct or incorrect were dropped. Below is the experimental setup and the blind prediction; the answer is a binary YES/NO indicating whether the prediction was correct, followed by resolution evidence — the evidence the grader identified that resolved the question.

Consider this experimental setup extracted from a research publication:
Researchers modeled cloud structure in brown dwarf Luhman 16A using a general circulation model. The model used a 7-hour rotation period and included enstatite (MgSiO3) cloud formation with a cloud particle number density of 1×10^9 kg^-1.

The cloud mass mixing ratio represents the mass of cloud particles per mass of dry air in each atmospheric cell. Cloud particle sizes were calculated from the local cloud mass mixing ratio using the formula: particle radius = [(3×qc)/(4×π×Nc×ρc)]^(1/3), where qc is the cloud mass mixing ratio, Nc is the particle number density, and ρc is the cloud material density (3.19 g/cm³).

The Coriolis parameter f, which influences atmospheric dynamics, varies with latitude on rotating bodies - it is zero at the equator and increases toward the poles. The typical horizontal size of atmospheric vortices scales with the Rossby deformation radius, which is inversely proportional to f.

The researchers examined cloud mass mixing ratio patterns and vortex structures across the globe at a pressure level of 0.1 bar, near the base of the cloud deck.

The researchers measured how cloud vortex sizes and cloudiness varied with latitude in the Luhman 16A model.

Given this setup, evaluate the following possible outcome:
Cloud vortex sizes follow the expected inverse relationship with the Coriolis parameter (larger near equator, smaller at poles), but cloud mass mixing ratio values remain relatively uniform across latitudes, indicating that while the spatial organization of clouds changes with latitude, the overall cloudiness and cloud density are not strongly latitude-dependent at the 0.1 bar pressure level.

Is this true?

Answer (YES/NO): NO